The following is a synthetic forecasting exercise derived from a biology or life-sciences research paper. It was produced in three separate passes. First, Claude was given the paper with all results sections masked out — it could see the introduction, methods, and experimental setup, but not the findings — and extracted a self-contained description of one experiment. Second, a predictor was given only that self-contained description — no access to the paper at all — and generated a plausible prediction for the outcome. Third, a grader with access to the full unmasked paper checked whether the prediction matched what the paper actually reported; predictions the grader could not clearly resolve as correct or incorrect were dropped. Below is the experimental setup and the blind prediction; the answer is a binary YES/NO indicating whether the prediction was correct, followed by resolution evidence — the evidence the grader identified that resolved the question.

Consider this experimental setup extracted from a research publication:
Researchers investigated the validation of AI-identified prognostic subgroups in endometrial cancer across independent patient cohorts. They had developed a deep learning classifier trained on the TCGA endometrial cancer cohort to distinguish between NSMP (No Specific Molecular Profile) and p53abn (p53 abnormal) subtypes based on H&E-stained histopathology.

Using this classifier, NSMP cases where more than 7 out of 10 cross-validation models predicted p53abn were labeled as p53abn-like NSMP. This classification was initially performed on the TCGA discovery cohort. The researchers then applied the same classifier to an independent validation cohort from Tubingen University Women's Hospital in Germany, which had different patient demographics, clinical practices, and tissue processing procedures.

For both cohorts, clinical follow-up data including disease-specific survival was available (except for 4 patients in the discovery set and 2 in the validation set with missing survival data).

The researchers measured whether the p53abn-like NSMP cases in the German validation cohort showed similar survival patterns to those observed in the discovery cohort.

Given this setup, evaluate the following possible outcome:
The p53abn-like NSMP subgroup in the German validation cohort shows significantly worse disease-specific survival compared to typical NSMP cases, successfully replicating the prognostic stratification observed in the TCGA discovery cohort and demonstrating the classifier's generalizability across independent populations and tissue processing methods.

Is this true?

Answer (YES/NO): YES